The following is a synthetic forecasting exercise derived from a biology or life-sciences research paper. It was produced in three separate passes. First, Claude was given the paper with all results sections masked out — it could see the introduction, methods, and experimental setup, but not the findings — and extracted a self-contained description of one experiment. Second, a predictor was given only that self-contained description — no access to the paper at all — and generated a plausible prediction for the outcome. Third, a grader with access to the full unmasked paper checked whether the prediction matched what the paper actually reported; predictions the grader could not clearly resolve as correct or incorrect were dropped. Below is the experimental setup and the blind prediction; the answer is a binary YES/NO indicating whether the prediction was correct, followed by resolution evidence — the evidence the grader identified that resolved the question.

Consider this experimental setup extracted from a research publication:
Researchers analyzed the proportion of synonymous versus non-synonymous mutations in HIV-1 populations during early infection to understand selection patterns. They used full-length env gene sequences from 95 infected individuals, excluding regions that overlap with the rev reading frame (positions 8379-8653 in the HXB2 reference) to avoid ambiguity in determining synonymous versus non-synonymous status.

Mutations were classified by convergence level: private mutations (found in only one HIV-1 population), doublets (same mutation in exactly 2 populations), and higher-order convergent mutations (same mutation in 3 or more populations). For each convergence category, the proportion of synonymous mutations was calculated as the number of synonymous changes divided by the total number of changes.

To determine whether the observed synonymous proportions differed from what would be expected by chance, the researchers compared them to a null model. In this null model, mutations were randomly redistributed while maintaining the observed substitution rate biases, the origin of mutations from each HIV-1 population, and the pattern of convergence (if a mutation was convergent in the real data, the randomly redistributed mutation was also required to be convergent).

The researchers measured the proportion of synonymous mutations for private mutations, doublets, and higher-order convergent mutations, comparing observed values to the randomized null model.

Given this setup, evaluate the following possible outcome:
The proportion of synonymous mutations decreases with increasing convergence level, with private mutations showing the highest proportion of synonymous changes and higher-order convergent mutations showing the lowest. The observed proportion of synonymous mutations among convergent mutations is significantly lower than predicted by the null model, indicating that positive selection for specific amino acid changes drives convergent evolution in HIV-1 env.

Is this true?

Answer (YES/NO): NO